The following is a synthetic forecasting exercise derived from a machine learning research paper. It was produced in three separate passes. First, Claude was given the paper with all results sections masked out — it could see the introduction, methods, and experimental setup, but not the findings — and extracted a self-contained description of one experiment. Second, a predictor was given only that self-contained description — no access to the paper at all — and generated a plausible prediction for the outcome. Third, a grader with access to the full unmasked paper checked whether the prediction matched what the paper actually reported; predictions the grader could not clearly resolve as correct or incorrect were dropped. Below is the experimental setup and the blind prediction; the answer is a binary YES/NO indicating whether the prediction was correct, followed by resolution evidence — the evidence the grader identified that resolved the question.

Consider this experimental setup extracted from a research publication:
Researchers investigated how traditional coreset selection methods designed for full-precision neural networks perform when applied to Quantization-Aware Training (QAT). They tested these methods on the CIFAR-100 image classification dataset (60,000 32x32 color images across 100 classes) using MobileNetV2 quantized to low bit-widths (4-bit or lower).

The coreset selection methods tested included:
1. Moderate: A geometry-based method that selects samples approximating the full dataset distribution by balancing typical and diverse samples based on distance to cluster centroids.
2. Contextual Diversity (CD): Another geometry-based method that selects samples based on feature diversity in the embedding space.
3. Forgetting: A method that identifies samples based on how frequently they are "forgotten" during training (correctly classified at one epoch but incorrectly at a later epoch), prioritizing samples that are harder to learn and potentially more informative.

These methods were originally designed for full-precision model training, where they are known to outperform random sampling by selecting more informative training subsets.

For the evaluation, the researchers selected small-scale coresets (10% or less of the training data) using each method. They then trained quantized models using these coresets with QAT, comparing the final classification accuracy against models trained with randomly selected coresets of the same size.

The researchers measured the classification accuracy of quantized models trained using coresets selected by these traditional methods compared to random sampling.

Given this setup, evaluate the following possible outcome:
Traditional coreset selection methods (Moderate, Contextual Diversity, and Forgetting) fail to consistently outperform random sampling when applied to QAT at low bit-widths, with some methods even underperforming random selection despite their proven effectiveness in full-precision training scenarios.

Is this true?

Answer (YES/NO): YES